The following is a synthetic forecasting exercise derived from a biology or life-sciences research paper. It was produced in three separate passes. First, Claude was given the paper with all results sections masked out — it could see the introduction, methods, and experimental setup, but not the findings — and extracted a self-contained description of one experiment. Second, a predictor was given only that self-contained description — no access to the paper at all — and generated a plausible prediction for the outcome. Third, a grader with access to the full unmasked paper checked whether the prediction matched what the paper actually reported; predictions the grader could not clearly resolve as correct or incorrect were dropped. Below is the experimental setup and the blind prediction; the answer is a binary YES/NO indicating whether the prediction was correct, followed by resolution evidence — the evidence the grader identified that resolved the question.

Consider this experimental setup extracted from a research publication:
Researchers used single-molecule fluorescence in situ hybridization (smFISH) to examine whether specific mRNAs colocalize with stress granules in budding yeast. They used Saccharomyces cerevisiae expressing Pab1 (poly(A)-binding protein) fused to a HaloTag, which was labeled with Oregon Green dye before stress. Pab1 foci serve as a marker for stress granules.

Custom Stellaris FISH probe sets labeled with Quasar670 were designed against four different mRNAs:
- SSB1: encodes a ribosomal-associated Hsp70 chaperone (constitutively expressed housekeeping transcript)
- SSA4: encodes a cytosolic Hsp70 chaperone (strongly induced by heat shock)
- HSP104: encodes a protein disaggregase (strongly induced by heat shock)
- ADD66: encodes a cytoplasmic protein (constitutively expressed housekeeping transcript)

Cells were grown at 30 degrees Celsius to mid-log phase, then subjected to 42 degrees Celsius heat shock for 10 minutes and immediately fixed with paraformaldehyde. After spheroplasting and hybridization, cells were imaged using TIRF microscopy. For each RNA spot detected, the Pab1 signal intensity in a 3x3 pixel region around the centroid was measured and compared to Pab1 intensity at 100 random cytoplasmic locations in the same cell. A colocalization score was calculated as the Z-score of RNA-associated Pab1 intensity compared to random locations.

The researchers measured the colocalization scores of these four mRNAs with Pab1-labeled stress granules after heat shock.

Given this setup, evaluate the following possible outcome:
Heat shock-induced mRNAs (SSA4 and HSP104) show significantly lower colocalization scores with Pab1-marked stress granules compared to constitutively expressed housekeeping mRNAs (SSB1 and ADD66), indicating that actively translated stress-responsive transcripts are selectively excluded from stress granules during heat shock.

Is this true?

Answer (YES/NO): YES